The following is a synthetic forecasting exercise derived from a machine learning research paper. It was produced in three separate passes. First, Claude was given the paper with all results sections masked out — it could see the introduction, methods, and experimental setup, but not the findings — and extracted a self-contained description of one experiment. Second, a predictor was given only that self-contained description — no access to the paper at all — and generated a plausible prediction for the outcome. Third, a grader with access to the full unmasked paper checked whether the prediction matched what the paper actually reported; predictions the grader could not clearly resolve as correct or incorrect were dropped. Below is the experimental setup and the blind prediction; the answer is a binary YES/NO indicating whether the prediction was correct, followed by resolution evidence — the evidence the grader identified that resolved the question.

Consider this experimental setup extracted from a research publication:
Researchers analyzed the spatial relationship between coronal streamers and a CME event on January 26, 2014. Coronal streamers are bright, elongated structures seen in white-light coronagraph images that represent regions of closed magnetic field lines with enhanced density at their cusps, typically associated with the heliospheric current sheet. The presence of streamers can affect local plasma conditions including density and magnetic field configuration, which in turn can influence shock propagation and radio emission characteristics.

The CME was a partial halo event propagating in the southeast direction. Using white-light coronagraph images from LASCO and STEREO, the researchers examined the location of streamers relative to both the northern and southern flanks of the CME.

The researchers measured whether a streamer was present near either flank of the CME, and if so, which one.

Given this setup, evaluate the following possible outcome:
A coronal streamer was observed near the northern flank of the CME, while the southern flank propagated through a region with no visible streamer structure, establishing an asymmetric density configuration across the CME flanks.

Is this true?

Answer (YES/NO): NO